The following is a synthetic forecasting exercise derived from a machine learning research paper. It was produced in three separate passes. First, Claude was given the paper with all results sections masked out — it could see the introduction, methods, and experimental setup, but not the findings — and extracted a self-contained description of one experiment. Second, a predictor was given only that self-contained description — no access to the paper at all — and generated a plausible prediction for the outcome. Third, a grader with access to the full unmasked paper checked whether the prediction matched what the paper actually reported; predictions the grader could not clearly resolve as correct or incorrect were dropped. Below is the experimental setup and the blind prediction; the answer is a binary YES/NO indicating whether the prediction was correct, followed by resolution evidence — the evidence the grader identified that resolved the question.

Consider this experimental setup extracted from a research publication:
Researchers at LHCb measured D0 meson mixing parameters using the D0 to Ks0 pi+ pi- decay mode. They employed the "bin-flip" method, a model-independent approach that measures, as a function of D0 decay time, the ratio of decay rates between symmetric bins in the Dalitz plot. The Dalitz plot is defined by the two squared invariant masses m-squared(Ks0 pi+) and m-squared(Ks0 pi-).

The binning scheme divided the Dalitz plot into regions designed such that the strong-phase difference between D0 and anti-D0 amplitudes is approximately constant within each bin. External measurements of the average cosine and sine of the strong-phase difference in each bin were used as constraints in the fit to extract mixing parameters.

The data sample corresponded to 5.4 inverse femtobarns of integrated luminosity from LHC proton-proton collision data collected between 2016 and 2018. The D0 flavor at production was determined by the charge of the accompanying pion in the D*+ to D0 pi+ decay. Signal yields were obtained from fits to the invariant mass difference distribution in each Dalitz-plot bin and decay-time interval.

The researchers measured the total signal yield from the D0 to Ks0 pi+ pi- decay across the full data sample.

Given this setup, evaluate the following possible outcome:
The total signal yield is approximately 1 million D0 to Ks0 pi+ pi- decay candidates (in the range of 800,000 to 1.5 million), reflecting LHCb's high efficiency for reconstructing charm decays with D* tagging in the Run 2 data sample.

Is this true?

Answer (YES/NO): NO